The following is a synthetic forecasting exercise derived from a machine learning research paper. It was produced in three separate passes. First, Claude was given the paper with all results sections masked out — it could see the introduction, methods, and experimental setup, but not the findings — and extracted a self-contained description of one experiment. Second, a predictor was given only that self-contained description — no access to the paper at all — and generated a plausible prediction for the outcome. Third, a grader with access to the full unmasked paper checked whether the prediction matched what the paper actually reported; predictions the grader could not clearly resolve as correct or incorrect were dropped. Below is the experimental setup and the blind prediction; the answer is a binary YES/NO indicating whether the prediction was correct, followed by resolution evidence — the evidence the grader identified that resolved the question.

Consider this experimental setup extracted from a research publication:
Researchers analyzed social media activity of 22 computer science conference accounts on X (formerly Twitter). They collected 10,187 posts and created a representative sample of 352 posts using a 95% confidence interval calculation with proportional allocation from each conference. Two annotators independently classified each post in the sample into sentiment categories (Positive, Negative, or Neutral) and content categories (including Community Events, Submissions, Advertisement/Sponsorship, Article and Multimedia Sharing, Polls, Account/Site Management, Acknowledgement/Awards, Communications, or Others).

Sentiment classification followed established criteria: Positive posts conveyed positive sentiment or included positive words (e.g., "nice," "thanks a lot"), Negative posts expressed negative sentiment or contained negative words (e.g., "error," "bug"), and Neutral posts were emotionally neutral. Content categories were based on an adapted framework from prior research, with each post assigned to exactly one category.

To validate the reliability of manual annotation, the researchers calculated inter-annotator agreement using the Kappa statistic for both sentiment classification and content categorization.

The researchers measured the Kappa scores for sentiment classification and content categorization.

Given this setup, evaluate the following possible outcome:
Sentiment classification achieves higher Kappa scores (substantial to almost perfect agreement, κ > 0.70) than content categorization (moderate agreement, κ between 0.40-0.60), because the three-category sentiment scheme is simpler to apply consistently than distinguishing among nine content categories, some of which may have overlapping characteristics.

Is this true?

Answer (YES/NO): NO